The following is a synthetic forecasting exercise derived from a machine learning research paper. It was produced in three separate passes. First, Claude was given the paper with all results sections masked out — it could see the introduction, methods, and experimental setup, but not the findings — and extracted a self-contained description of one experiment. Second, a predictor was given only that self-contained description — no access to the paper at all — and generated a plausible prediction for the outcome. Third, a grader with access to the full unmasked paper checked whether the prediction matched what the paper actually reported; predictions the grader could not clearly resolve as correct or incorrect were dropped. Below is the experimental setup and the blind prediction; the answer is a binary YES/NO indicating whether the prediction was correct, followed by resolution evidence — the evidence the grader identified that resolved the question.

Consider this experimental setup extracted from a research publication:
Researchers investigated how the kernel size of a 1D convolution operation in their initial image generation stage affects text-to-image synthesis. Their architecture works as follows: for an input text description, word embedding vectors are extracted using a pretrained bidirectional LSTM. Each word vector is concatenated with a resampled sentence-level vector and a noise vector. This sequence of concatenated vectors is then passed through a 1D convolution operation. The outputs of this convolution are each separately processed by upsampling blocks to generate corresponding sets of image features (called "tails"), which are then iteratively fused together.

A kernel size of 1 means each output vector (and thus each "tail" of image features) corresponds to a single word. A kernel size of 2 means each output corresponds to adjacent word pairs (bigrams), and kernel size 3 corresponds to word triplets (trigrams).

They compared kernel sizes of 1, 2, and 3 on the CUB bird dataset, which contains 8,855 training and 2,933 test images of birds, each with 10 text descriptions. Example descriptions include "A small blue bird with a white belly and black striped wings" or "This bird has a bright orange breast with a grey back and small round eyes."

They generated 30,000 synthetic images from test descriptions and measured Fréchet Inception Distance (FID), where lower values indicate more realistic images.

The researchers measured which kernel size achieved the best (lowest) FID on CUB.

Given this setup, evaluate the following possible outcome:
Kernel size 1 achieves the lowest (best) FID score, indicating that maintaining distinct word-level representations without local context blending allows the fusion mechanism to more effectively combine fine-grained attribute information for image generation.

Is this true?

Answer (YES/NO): NO